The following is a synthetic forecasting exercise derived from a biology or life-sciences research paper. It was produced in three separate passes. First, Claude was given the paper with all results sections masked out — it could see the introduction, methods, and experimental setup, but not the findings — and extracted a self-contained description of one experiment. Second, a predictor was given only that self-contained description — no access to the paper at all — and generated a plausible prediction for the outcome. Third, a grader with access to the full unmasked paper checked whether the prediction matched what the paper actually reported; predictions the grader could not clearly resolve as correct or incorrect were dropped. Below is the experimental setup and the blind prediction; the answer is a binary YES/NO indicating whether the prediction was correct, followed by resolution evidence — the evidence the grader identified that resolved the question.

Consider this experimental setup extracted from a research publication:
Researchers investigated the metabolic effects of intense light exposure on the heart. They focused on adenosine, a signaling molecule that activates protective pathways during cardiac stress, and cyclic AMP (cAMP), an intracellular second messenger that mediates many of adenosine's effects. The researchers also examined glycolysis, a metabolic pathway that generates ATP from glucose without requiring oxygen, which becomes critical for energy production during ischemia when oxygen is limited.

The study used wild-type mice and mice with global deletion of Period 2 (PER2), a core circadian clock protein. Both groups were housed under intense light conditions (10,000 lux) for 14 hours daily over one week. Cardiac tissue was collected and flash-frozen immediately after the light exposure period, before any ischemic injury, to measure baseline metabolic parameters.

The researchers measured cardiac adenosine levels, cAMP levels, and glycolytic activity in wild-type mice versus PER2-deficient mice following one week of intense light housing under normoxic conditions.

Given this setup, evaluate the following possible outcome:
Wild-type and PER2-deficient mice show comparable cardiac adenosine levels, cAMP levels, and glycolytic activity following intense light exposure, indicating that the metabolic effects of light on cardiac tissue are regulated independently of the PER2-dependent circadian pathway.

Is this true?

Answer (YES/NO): NO